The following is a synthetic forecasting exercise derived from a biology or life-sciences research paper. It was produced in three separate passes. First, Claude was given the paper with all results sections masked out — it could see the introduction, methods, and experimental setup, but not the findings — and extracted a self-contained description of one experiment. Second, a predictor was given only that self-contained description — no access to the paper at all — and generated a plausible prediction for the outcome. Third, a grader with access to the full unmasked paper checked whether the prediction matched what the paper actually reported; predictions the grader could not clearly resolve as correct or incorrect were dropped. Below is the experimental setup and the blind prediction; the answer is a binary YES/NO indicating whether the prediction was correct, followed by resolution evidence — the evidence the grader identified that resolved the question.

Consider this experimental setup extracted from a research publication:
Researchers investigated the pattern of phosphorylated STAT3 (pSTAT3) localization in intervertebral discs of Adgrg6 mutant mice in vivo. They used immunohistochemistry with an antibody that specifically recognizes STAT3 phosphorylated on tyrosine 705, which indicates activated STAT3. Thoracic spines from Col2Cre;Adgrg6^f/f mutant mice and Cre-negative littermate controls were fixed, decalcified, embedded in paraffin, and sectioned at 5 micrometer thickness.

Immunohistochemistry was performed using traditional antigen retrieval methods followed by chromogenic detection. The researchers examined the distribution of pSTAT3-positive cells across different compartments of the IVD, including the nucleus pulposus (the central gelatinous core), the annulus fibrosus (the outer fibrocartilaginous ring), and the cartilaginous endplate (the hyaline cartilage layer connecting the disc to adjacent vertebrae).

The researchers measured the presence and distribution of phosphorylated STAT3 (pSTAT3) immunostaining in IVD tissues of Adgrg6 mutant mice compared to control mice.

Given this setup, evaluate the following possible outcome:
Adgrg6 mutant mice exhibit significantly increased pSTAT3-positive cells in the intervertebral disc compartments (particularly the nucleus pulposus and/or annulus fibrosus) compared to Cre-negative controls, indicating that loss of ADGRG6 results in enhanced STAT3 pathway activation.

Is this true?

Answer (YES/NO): NO